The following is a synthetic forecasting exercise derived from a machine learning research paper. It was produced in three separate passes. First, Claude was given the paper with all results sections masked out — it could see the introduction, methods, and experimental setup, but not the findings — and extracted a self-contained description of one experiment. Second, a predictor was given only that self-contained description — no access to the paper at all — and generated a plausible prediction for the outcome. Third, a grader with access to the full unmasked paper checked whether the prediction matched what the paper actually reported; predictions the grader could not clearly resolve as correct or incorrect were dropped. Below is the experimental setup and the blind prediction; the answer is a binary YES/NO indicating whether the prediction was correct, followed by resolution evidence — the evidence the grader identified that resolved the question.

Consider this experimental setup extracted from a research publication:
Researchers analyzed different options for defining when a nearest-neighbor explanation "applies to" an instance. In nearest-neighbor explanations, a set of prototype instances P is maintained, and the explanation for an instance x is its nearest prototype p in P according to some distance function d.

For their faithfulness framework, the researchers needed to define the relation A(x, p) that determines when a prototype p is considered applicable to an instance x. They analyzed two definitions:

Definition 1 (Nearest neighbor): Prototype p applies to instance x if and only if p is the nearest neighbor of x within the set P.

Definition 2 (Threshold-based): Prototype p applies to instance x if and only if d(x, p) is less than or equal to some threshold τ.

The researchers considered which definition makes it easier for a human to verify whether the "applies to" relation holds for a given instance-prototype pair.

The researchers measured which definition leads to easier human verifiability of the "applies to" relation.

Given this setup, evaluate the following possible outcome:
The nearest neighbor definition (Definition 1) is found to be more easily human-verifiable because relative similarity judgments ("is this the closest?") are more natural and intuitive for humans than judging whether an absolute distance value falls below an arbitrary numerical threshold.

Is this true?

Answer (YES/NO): NO